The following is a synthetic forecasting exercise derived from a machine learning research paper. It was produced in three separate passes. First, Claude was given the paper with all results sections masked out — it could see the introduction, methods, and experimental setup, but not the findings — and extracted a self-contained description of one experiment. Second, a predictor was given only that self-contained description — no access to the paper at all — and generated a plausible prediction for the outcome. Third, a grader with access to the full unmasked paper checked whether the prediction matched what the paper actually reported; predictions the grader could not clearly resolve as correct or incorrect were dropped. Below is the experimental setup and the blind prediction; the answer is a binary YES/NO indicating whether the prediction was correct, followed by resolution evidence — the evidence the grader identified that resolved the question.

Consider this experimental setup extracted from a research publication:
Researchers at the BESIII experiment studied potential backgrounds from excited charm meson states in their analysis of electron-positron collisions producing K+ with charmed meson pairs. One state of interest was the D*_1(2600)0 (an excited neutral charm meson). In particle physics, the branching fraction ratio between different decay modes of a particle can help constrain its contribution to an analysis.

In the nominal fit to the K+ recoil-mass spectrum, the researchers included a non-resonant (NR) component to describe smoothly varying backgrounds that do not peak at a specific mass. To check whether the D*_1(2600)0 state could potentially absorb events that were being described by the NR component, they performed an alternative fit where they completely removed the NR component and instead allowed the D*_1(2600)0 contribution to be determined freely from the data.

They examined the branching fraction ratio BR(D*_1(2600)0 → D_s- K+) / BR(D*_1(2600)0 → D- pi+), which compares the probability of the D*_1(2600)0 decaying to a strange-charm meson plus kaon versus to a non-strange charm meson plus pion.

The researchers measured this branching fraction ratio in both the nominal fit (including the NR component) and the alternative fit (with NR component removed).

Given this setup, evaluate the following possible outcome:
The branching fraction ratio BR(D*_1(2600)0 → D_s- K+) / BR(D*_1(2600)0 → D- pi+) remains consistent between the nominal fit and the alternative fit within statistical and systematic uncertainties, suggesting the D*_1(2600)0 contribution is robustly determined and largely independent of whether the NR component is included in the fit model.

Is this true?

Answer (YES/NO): NO